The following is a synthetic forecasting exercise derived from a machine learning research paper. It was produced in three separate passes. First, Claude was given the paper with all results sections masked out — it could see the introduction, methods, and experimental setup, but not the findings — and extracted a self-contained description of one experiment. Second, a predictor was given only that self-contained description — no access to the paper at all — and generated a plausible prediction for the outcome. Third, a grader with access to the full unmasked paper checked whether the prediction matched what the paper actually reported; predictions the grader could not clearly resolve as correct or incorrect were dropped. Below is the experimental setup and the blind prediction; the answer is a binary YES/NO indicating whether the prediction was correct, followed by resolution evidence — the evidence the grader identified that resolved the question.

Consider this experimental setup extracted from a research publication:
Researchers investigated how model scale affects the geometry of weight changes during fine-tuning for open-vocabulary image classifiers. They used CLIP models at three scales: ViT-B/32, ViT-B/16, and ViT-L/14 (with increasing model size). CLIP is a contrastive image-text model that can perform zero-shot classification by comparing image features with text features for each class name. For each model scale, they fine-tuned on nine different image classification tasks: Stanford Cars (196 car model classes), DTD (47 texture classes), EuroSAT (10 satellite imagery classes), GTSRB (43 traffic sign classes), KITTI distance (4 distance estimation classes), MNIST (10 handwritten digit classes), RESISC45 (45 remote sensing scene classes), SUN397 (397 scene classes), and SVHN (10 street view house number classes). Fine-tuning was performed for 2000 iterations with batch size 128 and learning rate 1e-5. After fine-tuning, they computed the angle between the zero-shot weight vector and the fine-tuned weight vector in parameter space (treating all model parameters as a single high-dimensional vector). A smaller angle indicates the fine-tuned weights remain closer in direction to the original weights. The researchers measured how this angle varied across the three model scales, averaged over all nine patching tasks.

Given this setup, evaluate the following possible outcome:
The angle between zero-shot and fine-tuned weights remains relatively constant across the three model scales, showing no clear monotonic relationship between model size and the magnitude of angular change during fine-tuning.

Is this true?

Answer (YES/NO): NO